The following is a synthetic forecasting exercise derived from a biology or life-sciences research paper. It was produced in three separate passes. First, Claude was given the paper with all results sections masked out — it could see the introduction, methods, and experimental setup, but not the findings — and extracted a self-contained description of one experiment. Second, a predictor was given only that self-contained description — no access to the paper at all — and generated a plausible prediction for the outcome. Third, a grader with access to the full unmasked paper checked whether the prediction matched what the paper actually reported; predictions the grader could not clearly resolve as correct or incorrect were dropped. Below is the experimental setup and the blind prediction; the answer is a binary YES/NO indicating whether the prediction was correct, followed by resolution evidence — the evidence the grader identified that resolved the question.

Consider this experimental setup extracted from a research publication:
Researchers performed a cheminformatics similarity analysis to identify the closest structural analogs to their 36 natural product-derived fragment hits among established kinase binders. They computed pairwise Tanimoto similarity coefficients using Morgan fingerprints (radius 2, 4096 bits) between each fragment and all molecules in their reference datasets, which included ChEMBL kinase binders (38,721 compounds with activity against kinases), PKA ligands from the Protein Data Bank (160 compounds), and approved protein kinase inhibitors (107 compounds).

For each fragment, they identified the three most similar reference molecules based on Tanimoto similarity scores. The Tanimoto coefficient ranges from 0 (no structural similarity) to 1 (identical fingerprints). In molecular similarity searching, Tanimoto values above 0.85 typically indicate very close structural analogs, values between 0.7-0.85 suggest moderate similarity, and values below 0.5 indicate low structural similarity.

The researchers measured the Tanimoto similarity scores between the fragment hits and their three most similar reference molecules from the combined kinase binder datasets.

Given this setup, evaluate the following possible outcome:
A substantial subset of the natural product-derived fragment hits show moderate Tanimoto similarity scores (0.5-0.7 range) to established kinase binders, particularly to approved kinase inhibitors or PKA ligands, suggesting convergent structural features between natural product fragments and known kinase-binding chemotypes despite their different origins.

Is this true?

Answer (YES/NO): NO